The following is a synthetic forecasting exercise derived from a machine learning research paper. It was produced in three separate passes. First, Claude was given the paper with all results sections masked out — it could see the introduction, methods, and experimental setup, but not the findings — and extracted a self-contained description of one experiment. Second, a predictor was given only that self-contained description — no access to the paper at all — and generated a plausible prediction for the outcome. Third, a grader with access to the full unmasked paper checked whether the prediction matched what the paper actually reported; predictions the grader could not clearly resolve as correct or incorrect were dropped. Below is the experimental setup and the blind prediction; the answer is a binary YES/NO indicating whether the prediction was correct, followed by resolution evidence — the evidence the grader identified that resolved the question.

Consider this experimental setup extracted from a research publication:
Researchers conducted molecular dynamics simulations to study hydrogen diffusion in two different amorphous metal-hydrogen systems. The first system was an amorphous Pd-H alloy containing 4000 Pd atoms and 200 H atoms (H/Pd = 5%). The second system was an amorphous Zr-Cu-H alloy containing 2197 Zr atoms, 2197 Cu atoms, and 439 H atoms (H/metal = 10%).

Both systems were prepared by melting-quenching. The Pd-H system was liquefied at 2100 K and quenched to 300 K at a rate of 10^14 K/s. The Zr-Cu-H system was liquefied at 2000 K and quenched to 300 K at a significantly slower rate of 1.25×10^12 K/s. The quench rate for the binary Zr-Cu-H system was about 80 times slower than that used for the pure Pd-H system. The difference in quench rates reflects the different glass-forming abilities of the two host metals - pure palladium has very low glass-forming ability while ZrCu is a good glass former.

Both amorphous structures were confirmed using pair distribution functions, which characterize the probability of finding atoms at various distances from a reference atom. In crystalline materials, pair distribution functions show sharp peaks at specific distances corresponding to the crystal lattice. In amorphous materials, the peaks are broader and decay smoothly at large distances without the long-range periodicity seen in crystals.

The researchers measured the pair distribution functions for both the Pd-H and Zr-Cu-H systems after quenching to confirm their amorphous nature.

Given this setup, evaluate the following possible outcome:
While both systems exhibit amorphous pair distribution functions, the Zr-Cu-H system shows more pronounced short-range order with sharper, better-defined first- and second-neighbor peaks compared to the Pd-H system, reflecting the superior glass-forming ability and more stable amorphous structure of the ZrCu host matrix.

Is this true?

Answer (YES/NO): NO